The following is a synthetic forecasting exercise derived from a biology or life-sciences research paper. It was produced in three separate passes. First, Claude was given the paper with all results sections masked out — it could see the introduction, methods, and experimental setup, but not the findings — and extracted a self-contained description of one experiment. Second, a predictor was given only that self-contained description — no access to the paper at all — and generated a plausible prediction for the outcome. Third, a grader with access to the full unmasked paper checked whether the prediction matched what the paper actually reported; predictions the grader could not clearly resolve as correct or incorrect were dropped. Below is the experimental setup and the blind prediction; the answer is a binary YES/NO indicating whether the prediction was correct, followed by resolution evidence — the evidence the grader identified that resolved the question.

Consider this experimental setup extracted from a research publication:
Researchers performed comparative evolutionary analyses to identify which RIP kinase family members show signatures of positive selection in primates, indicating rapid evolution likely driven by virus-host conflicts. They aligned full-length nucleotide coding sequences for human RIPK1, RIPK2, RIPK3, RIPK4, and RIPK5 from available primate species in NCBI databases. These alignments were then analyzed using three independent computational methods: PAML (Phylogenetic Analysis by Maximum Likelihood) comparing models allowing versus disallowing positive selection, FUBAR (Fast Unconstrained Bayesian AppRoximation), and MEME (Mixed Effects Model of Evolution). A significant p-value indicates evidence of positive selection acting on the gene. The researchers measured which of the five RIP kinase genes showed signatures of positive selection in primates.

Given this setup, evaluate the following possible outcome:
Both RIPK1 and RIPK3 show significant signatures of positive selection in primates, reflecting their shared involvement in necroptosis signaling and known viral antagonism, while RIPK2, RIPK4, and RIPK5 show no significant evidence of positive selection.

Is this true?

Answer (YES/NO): NO